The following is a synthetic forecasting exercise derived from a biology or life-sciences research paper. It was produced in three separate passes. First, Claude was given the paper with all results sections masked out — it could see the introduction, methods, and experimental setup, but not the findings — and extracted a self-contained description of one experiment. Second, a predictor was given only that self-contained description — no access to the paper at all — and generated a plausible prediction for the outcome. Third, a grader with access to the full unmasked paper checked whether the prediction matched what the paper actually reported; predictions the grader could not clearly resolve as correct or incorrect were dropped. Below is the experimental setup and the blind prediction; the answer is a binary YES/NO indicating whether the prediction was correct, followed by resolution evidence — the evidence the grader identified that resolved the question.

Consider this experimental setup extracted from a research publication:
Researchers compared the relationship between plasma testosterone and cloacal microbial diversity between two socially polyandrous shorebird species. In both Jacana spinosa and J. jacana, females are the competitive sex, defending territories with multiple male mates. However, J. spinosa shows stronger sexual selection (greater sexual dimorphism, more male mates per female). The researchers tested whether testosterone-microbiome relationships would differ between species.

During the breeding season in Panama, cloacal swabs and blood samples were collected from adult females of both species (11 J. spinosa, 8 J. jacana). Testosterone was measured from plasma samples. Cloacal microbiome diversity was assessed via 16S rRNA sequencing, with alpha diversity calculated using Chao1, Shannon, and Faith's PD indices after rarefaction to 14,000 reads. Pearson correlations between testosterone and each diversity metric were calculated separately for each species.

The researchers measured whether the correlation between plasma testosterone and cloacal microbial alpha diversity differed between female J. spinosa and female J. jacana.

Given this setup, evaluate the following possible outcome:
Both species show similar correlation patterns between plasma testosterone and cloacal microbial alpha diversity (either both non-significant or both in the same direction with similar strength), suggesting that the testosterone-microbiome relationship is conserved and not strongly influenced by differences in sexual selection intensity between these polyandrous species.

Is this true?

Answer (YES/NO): NO